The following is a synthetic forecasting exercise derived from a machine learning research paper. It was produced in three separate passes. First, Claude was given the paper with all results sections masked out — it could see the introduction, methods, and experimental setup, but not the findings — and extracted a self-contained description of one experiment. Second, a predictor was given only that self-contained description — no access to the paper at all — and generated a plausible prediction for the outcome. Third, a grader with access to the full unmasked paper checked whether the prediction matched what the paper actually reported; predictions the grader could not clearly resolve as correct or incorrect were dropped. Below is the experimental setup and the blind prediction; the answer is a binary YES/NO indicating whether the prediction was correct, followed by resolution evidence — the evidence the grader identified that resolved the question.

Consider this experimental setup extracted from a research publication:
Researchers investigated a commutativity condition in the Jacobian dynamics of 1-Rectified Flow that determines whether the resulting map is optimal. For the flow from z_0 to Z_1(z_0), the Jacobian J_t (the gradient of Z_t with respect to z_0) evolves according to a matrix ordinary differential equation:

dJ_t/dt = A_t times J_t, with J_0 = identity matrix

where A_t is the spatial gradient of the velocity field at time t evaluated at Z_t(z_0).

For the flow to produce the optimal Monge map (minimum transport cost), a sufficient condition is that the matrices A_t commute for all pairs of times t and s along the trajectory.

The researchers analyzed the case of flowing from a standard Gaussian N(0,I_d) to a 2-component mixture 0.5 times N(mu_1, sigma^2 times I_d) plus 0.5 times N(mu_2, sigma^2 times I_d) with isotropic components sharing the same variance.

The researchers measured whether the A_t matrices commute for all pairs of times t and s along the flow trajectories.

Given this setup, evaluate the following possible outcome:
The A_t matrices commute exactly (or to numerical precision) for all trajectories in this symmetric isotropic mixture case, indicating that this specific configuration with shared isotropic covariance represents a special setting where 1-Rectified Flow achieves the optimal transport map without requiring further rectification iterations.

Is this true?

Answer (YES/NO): YES